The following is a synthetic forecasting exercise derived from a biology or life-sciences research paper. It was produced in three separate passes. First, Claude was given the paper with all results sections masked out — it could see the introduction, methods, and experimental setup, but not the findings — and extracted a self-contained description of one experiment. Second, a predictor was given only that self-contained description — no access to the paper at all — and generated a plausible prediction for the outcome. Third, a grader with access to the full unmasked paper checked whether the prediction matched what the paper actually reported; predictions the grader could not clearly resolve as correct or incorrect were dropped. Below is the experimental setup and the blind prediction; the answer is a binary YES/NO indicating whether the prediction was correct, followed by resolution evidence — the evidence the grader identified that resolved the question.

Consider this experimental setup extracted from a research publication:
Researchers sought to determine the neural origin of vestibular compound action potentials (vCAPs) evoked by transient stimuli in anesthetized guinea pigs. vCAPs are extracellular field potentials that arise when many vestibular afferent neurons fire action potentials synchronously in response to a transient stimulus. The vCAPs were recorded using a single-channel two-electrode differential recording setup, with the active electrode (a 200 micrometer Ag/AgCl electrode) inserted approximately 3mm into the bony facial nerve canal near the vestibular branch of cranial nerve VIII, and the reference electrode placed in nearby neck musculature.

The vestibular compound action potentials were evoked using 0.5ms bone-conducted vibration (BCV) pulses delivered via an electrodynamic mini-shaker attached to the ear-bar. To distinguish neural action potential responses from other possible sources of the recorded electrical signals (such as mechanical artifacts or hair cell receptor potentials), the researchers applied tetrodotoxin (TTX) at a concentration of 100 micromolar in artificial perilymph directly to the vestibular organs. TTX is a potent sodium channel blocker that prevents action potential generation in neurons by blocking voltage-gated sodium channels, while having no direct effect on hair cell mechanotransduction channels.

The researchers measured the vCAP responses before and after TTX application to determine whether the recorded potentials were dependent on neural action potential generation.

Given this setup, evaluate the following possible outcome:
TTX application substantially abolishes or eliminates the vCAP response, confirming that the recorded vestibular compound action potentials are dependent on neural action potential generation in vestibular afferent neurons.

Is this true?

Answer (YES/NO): YES